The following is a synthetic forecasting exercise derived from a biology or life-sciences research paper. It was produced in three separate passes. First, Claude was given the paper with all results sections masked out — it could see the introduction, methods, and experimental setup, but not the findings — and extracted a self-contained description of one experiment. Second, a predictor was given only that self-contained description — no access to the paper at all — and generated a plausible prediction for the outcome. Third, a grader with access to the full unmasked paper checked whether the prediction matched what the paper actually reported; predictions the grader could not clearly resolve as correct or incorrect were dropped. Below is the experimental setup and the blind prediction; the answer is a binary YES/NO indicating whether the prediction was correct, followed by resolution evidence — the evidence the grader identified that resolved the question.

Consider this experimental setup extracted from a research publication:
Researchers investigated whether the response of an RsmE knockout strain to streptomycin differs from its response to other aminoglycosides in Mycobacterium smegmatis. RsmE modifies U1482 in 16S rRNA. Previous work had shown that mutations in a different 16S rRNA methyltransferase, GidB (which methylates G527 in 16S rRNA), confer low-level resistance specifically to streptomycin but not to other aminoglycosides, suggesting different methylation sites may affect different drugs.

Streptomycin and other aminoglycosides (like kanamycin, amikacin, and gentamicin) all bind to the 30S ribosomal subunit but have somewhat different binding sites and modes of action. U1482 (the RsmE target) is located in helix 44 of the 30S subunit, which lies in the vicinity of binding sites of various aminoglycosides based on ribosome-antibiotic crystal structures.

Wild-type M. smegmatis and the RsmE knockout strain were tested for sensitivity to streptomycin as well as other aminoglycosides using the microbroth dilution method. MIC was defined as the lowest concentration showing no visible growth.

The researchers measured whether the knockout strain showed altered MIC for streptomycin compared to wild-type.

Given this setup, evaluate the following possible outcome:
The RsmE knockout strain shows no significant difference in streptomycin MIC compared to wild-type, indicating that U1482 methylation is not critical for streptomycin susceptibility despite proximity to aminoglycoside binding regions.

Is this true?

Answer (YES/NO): YES